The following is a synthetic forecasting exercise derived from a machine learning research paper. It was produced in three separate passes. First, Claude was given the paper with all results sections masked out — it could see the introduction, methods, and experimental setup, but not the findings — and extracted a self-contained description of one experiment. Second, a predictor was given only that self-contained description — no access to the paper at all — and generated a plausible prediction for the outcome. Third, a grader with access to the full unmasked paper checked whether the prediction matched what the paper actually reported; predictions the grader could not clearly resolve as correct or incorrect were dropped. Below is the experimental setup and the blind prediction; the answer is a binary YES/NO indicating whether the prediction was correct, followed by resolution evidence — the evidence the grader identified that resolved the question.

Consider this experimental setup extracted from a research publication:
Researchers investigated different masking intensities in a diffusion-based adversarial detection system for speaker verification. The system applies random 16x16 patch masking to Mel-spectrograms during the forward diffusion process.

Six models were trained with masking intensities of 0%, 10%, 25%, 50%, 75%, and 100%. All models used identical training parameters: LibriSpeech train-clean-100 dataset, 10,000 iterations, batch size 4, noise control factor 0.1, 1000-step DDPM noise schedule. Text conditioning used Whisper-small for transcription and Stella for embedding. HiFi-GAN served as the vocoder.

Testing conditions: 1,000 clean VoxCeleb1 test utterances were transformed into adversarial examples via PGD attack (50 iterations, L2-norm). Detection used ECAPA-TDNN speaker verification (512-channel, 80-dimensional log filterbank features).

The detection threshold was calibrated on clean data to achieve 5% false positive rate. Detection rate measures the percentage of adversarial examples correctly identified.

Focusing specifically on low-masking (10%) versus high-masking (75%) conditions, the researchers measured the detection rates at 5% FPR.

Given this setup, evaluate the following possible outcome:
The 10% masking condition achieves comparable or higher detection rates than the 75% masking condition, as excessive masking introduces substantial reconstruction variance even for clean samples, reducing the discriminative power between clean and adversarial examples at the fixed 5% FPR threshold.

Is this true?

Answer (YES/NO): YES